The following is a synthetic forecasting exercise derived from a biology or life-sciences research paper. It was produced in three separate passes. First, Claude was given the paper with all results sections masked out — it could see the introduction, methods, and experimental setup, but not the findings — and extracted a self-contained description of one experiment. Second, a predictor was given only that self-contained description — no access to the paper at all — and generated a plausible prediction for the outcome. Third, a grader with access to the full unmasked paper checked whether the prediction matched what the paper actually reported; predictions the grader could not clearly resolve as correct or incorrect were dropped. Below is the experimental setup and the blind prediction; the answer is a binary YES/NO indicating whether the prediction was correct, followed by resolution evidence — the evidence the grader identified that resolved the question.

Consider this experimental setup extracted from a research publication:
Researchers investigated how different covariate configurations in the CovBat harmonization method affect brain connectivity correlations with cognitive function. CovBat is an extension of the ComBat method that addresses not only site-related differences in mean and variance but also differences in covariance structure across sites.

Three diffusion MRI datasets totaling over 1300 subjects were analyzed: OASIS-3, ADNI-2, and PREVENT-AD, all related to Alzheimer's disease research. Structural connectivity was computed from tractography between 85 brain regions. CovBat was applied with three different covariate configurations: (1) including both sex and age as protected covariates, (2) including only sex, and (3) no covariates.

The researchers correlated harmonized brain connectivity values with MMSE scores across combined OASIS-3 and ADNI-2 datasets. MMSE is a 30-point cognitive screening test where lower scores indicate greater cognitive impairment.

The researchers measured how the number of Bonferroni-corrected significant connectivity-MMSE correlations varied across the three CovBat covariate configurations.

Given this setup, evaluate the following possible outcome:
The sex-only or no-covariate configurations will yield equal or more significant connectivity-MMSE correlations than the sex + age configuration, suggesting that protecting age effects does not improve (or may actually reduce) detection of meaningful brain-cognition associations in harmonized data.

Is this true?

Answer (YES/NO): YES